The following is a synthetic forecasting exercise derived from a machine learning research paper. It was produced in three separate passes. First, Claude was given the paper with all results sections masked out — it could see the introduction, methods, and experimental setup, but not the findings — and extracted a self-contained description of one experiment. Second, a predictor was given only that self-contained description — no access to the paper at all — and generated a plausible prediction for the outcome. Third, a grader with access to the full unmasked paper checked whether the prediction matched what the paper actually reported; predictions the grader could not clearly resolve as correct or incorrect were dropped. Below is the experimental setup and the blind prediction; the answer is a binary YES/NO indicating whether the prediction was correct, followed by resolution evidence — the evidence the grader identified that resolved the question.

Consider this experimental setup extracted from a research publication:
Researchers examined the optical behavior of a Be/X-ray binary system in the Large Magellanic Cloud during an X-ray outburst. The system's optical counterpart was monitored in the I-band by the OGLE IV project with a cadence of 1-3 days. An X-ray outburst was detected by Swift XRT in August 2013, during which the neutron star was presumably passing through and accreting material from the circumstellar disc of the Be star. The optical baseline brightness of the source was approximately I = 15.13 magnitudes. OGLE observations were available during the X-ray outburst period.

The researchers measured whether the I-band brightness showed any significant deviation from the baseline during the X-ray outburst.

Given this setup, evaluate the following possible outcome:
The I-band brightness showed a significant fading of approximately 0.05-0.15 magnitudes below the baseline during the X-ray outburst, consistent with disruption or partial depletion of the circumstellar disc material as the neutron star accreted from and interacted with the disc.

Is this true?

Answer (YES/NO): NO